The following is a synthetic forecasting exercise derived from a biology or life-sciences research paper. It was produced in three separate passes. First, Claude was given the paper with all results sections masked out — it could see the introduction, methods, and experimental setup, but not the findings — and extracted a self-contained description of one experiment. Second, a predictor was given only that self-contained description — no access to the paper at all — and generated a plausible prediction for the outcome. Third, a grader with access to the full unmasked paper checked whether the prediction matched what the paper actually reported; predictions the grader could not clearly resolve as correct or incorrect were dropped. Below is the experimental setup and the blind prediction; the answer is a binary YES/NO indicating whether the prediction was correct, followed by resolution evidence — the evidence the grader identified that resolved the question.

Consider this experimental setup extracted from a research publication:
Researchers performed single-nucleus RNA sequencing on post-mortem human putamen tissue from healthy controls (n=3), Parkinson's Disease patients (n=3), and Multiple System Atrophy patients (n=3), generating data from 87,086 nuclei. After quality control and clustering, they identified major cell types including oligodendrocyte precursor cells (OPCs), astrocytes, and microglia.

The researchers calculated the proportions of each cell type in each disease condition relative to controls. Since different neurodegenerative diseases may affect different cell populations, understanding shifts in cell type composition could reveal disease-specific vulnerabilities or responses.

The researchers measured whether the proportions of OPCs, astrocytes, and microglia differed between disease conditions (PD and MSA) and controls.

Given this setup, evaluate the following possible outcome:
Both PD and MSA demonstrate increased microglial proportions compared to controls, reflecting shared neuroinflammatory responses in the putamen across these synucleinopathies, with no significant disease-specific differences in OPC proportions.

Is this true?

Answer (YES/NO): NO